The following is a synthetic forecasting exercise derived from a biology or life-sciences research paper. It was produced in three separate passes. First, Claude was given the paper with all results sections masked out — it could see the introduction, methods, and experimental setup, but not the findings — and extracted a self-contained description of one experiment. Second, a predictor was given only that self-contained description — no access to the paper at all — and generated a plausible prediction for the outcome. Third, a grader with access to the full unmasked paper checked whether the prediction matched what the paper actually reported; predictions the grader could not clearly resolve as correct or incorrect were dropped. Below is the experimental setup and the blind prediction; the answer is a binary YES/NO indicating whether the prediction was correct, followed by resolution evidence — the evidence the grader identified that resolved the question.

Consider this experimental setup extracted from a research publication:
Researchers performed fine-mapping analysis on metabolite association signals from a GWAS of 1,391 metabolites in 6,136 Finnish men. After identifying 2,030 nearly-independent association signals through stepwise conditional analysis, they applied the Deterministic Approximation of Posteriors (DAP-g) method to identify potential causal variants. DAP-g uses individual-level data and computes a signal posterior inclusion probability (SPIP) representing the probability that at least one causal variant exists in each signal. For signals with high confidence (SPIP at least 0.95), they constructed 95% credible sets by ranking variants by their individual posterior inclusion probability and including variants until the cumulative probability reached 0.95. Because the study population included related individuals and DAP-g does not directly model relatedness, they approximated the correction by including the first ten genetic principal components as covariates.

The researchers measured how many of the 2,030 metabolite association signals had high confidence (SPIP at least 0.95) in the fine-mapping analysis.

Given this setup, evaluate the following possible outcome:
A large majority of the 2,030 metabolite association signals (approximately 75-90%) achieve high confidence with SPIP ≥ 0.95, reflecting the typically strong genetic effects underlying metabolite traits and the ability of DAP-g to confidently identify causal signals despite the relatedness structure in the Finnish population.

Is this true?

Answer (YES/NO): NO